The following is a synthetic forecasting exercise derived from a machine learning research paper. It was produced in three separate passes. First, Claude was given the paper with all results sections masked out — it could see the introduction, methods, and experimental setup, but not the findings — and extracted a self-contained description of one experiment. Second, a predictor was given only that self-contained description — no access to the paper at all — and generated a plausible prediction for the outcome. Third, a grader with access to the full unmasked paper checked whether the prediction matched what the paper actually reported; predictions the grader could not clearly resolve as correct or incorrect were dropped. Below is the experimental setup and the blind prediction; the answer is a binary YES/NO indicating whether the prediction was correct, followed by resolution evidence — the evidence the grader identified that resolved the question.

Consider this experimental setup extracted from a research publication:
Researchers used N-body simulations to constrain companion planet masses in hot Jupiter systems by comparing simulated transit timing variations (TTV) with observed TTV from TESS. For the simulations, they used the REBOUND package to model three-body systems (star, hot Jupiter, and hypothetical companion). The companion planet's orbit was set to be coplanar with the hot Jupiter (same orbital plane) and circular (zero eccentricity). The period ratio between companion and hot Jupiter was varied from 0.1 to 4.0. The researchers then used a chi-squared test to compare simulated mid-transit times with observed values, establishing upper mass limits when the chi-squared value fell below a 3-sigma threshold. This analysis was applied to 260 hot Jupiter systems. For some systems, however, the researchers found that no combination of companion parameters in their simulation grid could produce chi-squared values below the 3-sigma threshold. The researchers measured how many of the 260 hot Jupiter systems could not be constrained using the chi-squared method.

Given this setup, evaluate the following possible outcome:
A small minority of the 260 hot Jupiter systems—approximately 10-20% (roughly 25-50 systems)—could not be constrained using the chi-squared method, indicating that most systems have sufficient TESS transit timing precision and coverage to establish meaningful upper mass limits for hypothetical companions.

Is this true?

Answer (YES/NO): NO